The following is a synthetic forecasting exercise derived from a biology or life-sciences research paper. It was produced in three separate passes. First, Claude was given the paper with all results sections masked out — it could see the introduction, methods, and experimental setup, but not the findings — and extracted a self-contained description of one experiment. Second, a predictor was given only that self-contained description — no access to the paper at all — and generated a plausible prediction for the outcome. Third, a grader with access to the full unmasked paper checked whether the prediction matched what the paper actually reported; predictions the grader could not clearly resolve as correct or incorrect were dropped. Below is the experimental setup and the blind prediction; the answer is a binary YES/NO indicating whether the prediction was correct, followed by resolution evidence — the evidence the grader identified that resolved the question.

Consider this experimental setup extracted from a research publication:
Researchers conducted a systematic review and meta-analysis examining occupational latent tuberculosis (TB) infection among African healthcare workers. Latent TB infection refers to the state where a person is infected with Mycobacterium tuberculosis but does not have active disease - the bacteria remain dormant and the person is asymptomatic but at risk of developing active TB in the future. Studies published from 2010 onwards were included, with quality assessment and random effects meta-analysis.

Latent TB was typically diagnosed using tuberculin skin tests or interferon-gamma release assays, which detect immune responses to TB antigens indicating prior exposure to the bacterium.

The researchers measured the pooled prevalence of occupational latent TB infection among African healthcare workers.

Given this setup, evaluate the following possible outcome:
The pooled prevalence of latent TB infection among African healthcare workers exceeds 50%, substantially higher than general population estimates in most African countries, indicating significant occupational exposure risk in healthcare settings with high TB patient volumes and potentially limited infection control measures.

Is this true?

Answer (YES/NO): YES